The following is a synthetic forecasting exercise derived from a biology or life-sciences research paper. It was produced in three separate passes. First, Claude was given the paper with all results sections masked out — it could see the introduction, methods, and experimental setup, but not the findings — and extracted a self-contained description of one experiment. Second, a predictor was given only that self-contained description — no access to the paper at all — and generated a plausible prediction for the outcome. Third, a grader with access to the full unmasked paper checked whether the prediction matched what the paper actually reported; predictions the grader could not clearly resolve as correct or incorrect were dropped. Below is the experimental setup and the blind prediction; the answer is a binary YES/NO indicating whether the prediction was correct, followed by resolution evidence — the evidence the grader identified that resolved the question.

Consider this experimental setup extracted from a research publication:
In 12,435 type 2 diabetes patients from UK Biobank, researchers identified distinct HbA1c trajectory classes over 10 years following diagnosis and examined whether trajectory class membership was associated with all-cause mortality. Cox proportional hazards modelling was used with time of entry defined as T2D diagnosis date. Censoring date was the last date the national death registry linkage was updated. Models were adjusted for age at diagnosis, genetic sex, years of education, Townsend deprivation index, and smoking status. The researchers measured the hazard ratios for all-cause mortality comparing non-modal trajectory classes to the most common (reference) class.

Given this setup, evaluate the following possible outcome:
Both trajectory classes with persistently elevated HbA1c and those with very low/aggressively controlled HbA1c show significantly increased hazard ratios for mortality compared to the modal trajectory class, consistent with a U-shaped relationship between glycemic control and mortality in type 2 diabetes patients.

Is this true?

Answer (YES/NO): NO